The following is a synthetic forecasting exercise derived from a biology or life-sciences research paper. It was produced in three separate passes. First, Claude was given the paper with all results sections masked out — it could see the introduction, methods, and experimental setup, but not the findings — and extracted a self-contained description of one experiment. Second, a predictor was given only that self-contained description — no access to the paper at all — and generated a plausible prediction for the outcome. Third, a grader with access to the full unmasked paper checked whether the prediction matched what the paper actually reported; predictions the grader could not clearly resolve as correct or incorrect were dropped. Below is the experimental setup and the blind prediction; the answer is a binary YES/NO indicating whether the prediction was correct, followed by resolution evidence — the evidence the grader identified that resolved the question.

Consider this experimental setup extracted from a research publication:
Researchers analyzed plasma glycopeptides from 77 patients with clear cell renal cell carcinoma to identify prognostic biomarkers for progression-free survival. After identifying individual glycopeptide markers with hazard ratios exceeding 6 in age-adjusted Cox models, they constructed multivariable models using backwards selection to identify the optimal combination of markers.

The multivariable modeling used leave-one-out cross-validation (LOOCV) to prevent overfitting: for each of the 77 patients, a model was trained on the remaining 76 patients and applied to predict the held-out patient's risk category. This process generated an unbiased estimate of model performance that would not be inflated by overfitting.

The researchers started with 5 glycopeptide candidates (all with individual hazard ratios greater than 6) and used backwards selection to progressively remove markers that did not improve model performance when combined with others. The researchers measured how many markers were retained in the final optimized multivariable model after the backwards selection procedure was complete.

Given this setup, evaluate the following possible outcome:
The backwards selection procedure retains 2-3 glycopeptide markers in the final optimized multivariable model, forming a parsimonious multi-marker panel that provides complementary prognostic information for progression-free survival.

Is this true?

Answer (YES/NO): YES